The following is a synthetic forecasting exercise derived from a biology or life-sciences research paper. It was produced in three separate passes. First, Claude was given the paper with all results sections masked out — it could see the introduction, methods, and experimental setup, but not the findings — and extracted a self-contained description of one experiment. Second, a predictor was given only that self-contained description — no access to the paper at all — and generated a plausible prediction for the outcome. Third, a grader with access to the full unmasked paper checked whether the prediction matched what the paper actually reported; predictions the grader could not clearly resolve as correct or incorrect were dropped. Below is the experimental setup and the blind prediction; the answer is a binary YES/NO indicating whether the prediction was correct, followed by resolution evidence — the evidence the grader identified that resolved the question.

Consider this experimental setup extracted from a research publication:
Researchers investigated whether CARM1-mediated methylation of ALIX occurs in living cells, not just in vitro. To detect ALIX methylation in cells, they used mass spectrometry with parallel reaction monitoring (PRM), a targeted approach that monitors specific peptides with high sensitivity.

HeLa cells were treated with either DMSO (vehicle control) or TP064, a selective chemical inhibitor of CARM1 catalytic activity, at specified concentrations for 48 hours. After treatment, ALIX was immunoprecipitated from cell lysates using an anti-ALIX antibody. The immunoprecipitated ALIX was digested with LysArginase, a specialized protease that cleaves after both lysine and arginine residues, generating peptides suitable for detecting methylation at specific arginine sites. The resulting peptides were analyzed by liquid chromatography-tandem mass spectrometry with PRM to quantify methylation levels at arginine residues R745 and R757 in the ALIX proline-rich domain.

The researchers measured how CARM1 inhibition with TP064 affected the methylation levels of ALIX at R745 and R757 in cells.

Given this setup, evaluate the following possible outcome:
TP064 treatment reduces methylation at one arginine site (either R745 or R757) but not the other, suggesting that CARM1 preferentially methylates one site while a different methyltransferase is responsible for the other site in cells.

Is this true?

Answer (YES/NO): NO